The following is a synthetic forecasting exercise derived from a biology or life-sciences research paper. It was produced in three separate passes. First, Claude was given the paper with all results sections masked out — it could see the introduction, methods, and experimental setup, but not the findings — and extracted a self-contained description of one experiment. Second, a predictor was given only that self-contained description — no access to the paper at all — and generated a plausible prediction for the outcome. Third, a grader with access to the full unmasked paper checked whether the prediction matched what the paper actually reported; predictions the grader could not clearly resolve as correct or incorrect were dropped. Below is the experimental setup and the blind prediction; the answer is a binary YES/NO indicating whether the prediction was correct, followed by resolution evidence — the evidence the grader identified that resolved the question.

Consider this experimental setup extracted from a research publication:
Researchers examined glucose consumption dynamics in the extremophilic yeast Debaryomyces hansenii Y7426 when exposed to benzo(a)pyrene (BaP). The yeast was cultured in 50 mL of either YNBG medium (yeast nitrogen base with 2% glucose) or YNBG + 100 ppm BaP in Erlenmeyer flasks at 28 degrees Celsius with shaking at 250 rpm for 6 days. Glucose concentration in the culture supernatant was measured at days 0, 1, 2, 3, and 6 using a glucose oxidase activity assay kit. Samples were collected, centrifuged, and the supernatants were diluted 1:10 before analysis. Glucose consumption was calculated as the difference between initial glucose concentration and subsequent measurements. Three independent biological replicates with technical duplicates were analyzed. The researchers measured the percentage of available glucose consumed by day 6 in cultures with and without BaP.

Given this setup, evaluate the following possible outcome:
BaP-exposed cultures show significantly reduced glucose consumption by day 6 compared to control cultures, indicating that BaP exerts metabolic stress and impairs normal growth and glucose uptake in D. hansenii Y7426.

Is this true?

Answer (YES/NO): YES